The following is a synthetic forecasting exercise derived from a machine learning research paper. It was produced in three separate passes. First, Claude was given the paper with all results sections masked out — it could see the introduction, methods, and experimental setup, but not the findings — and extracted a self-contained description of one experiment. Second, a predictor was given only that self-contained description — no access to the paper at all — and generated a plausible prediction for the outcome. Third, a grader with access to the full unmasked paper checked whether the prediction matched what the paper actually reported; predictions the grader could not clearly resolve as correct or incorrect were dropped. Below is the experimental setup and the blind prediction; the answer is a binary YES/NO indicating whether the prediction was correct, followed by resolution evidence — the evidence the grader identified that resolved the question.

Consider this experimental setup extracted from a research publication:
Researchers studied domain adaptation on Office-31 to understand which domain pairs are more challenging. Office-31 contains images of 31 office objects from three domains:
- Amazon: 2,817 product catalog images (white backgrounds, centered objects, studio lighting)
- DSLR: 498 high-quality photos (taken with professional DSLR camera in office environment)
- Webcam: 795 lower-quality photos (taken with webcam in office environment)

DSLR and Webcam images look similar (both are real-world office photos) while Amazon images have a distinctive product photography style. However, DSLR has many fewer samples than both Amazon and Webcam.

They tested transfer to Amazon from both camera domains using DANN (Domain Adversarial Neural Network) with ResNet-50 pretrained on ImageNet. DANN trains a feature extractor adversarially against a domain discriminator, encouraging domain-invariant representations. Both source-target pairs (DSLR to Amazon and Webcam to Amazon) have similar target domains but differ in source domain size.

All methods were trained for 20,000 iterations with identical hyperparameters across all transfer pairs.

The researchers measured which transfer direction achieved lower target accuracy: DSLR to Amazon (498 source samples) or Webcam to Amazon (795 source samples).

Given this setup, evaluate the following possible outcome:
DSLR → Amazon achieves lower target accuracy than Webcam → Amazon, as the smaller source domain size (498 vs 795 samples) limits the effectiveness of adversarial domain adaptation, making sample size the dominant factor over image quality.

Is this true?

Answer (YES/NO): NO